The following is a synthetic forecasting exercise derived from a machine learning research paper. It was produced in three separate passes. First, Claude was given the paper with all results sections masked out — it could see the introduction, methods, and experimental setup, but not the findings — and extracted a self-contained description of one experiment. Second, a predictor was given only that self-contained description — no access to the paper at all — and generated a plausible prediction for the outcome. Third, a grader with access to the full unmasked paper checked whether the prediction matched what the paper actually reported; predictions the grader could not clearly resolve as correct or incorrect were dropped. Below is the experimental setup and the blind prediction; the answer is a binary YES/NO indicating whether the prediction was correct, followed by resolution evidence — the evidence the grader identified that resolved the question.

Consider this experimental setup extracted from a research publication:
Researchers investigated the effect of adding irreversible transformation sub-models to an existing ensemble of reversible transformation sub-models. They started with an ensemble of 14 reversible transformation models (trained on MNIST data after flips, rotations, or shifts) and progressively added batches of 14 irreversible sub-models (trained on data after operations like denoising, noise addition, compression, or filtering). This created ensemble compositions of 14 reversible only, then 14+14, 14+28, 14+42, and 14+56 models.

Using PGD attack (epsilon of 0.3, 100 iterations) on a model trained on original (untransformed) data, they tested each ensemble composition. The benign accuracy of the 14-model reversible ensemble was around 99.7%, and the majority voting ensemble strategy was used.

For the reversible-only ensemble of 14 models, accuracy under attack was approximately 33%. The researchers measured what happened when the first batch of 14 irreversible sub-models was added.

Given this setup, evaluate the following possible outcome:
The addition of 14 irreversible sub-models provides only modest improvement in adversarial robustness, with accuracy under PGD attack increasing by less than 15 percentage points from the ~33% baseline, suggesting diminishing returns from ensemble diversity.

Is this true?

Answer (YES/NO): YES